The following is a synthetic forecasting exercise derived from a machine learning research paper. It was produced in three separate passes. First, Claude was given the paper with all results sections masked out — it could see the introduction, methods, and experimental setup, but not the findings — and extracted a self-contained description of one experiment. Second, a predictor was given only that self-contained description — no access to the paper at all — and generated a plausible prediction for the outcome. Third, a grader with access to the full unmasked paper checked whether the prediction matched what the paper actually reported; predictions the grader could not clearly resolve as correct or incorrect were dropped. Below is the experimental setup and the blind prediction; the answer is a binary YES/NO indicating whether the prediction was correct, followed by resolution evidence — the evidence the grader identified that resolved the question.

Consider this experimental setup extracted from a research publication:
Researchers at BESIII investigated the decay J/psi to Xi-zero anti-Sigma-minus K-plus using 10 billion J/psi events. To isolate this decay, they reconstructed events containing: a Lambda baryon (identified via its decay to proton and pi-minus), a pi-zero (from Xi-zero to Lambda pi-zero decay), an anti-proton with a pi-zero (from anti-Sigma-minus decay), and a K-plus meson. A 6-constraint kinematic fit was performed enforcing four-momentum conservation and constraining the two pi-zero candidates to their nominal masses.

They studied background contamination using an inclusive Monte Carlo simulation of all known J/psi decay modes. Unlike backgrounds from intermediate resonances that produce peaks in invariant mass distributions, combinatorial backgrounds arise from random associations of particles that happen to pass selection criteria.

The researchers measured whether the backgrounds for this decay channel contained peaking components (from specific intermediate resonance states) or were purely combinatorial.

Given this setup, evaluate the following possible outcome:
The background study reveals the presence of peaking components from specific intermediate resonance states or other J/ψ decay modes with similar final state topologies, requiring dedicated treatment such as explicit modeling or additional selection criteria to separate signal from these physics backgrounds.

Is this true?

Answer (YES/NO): NO